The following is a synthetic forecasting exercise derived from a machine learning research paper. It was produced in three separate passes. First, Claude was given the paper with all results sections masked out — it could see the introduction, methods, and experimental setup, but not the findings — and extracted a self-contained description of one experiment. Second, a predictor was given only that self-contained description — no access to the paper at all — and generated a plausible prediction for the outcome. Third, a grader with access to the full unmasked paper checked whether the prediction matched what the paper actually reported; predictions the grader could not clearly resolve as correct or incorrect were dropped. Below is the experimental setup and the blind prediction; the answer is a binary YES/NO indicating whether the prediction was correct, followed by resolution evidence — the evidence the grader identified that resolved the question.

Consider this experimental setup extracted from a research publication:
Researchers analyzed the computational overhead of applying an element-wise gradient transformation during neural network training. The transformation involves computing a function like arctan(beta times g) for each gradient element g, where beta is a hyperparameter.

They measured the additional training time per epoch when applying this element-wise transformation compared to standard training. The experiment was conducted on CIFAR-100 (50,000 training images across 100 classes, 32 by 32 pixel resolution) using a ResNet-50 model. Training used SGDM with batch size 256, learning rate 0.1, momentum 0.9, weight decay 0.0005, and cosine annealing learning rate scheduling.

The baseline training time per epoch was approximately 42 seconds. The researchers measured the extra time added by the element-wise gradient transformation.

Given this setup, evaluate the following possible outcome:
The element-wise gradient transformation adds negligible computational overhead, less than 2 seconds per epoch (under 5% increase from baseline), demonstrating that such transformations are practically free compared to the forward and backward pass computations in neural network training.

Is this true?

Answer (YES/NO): YES